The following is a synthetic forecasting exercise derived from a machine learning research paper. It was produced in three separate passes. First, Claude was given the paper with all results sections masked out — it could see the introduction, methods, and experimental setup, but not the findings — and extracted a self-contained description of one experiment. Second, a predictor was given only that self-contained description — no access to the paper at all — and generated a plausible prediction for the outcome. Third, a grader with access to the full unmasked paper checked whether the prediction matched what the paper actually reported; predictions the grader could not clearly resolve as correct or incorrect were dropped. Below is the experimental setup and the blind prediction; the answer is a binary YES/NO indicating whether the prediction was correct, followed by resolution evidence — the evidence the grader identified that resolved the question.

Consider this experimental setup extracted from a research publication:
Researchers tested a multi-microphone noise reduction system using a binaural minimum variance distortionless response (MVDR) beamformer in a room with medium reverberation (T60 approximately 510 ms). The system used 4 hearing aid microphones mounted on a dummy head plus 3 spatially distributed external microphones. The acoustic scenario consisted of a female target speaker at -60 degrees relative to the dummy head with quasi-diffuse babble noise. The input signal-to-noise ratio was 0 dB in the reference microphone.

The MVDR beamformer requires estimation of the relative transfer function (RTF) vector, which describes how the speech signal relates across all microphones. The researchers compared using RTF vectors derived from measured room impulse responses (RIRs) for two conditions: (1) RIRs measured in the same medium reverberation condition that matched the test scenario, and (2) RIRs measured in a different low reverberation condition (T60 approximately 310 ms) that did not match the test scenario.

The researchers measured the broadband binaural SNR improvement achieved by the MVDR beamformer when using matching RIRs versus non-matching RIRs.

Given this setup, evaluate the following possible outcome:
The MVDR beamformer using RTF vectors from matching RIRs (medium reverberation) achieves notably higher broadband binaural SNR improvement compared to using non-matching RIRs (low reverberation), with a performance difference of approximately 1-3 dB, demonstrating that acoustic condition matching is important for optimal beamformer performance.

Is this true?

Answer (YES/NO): YES